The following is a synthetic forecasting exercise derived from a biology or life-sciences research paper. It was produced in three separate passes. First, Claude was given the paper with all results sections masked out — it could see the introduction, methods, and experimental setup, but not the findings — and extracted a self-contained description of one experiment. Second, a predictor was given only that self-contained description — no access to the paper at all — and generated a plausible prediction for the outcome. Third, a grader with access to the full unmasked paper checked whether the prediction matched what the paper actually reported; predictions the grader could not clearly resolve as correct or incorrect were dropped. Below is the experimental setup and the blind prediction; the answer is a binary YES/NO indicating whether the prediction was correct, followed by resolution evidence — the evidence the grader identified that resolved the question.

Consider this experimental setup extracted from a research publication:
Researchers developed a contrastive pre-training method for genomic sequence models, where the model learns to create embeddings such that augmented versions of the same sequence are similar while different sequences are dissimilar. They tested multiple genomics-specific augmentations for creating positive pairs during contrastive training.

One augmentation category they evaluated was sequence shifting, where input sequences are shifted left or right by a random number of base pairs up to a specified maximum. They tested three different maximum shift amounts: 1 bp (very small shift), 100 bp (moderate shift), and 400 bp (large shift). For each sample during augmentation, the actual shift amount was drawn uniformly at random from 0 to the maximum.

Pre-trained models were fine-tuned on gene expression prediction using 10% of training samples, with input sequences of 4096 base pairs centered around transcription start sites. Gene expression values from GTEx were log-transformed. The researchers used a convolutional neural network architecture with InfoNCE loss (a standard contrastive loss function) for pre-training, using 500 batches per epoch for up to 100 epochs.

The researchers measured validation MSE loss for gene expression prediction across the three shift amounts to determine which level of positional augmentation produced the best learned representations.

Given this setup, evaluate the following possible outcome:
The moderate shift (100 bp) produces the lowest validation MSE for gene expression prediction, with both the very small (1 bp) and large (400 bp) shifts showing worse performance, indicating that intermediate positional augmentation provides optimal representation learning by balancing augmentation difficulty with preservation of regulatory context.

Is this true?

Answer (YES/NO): NO